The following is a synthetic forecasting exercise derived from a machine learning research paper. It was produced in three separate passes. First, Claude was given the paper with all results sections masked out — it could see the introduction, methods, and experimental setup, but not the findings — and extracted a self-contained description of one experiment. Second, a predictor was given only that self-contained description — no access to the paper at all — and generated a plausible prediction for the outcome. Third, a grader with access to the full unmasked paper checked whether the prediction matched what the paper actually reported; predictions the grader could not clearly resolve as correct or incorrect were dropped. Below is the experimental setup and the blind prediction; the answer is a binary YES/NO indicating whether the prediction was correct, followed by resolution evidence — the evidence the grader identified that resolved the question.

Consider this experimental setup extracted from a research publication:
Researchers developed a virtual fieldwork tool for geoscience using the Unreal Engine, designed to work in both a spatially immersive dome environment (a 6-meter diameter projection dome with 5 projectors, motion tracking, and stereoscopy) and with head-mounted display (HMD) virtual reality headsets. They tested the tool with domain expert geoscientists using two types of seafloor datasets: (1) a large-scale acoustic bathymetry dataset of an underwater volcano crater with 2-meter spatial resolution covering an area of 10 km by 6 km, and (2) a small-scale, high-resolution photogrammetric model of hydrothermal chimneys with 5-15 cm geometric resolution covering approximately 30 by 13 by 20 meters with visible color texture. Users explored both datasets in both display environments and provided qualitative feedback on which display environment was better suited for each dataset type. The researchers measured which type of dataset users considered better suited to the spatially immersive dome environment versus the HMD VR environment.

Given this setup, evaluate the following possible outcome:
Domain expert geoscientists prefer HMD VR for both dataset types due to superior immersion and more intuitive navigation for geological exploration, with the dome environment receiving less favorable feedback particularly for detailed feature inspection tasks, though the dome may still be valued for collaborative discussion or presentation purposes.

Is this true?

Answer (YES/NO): NO